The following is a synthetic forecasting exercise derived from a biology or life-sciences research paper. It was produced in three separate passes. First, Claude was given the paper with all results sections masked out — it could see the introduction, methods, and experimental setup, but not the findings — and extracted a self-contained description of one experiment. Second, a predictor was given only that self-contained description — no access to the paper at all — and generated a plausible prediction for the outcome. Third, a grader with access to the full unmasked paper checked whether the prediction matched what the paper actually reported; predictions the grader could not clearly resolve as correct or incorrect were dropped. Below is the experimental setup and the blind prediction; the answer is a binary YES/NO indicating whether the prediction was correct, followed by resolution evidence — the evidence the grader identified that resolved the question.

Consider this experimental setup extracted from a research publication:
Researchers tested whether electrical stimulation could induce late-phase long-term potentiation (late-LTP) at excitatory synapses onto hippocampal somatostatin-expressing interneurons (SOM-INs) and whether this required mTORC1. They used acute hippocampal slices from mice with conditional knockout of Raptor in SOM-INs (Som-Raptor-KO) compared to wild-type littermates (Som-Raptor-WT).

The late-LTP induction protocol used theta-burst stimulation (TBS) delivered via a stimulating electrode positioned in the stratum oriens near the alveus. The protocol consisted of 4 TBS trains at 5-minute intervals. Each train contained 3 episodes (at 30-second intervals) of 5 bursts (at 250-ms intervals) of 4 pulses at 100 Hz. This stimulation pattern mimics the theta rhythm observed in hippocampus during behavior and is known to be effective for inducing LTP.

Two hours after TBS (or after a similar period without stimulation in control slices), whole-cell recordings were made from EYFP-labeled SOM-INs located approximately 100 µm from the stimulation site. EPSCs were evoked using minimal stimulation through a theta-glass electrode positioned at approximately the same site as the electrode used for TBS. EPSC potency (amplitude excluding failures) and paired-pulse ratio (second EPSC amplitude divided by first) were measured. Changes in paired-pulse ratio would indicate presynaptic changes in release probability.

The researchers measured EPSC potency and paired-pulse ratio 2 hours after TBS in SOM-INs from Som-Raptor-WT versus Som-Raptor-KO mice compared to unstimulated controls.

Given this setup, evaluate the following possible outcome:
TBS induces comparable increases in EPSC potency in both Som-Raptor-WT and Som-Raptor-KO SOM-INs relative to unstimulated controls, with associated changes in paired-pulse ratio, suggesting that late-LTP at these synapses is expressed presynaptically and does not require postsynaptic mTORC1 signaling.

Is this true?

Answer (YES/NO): NO